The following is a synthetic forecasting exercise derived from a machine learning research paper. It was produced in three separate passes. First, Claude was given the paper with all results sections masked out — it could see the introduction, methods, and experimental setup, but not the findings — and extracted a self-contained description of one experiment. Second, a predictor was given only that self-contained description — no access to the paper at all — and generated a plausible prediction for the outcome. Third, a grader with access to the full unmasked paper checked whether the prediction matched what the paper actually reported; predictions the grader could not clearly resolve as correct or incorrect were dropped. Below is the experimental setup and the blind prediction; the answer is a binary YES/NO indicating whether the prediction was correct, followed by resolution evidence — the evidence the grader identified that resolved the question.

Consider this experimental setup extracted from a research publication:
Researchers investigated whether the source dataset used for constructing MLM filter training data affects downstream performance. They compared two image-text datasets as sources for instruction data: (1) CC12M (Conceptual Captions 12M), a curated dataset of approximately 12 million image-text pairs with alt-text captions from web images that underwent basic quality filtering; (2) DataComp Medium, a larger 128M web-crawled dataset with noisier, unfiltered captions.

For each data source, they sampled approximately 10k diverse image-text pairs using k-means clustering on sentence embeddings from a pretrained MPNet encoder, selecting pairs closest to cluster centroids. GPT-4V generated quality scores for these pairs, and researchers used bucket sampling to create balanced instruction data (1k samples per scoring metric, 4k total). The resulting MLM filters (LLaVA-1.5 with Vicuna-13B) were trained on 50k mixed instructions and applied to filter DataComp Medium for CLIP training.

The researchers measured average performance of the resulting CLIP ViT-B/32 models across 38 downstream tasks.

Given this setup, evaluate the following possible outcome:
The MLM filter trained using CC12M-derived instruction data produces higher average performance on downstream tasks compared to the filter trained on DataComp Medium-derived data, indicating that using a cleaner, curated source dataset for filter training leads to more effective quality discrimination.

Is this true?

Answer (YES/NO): YES